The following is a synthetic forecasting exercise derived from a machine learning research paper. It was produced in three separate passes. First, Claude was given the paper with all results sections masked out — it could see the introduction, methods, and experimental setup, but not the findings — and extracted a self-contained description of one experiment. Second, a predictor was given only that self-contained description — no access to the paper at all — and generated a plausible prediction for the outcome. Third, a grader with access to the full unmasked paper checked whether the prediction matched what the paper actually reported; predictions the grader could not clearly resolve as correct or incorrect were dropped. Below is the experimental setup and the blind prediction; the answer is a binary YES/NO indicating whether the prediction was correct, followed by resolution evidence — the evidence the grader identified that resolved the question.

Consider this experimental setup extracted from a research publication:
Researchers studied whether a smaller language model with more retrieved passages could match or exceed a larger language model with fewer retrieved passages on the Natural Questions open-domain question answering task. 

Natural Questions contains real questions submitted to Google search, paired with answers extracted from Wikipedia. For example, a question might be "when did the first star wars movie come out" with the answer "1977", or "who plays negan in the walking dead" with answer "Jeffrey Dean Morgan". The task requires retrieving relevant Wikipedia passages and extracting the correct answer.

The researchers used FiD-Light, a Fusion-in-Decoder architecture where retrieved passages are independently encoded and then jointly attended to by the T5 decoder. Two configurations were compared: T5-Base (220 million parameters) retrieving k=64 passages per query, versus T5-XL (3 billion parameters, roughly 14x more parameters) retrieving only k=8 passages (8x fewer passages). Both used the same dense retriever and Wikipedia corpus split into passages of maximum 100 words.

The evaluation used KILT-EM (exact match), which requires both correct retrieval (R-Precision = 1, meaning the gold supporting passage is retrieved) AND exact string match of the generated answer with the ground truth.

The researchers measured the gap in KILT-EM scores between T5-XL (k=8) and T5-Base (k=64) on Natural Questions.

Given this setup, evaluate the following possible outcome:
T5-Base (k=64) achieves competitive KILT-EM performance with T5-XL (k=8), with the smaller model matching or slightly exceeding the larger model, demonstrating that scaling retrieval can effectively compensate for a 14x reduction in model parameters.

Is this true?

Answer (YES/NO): NO